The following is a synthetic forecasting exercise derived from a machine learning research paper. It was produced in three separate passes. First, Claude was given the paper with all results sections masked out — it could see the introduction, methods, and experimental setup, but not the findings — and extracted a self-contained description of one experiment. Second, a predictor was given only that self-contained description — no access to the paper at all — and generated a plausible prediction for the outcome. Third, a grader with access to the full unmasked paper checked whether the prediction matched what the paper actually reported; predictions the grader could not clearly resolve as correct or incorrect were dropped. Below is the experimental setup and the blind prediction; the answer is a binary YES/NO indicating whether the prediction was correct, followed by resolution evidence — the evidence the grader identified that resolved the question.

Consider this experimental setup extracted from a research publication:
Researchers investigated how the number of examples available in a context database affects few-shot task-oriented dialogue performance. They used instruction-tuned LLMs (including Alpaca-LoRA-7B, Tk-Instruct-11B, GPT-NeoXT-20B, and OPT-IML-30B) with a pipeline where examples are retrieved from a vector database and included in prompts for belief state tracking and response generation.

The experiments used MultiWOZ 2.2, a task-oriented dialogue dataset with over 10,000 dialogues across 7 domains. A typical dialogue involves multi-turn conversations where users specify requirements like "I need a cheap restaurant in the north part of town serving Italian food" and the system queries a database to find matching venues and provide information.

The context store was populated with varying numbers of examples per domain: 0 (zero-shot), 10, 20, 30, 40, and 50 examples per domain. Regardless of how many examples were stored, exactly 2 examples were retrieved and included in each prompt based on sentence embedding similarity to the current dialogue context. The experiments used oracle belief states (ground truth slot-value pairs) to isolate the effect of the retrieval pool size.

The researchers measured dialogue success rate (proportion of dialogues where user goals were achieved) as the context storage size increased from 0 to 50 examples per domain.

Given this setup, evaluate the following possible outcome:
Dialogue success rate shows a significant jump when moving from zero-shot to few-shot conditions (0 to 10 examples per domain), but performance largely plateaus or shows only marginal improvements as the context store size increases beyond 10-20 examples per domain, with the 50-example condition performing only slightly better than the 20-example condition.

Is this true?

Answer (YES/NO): YES